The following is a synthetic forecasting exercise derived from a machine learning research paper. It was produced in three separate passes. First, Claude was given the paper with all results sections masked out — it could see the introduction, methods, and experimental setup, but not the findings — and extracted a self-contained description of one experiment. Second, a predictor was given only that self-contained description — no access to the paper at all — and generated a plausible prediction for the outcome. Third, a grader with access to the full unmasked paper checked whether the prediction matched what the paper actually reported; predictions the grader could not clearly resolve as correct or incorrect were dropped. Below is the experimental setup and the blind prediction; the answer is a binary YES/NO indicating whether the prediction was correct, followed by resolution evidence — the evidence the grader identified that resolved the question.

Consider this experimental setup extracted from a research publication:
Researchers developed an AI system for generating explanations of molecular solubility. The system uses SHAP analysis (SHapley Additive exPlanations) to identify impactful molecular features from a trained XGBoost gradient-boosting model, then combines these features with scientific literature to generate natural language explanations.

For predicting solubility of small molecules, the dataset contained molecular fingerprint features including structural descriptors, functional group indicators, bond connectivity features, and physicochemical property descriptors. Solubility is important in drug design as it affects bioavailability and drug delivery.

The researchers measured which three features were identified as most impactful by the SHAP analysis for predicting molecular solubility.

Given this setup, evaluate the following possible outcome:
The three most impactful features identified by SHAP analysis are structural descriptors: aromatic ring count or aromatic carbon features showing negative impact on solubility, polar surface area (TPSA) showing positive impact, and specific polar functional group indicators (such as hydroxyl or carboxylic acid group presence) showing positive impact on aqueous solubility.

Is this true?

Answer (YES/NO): NO